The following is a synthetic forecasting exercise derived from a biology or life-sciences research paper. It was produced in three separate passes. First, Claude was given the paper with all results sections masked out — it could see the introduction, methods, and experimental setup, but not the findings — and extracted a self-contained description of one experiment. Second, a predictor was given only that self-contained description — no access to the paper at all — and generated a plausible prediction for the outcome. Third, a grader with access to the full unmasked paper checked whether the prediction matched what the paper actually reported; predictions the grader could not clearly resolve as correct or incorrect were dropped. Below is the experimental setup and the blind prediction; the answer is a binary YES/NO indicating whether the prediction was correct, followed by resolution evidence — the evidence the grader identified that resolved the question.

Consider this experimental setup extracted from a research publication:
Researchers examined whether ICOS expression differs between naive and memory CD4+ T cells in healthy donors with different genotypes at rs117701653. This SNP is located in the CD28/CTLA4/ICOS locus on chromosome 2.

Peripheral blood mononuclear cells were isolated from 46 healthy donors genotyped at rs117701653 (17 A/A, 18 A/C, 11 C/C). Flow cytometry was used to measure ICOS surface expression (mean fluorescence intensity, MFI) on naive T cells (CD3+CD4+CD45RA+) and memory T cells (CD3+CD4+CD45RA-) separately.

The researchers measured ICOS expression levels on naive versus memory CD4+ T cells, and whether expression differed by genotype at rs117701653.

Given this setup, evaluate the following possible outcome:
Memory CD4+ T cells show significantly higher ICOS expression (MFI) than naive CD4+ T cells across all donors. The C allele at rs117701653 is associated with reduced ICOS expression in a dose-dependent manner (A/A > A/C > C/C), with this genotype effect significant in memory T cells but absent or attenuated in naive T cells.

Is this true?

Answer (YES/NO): NO